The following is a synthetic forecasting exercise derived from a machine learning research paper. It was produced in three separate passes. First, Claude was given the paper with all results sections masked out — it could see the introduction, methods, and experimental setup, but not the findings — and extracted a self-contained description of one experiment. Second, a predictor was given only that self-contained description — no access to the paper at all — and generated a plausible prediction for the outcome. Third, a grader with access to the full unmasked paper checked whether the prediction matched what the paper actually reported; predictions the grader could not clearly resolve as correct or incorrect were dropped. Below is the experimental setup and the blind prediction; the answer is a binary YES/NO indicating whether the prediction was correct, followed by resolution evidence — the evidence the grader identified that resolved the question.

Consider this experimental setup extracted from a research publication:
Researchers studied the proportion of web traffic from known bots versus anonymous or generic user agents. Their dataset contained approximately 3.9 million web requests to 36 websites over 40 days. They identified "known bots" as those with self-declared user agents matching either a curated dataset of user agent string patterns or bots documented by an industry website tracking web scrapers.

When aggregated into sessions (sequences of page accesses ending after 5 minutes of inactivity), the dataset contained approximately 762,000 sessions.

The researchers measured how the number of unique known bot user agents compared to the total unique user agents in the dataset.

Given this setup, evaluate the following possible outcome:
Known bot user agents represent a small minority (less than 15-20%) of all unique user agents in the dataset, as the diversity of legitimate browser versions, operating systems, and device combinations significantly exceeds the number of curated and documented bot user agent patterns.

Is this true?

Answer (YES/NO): YES